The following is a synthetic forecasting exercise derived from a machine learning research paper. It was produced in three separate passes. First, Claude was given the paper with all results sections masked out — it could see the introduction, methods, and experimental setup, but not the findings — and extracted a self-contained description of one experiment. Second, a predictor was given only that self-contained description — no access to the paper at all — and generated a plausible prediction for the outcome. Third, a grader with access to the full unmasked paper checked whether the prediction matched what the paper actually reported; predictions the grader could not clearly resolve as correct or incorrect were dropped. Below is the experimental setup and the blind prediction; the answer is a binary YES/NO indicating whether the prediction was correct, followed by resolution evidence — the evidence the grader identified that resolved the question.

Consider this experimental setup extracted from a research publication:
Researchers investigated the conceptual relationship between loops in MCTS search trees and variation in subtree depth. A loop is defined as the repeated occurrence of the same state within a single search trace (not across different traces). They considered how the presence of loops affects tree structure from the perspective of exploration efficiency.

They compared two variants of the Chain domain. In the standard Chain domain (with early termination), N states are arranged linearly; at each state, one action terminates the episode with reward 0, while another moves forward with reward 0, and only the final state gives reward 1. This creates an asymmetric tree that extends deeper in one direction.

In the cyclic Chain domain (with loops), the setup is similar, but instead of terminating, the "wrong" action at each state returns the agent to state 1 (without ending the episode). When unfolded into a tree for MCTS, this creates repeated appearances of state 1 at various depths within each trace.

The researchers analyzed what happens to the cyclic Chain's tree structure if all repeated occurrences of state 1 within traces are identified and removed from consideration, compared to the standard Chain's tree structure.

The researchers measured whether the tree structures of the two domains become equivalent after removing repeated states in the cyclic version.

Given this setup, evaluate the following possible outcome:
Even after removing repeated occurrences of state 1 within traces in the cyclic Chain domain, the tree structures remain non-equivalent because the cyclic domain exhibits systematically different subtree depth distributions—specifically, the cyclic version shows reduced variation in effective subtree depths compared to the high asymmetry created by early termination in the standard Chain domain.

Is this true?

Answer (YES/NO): NO